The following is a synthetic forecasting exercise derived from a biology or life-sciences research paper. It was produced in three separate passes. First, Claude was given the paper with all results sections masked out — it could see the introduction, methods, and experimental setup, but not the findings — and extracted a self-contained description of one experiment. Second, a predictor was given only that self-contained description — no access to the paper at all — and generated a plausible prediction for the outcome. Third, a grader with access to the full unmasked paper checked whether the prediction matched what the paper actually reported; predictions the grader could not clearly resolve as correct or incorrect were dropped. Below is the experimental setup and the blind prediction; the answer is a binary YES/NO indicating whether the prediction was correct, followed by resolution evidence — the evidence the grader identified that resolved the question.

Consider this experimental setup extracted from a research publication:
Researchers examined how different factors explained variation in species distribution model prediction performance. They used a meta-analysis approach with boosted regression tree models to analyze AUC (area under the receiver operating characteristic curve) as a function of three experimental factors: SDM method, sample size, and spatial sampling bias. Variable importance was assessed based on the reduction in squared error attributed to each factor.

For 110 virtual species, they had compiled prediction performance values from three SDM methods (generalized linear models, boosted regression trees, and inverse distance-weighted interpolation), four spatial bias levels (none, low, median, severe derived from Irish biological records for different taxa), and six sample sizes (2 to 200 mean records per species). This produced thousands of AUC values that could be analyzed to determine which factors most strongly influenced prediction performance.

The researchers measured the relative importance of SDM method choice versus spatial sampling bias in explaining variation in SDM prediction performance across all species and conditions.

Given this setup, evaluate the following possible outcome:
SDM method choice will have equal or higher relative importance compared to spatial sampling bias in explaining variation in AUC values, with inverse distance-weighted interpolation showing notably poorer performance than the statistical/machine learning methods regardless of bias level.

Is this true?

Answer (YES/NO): NO